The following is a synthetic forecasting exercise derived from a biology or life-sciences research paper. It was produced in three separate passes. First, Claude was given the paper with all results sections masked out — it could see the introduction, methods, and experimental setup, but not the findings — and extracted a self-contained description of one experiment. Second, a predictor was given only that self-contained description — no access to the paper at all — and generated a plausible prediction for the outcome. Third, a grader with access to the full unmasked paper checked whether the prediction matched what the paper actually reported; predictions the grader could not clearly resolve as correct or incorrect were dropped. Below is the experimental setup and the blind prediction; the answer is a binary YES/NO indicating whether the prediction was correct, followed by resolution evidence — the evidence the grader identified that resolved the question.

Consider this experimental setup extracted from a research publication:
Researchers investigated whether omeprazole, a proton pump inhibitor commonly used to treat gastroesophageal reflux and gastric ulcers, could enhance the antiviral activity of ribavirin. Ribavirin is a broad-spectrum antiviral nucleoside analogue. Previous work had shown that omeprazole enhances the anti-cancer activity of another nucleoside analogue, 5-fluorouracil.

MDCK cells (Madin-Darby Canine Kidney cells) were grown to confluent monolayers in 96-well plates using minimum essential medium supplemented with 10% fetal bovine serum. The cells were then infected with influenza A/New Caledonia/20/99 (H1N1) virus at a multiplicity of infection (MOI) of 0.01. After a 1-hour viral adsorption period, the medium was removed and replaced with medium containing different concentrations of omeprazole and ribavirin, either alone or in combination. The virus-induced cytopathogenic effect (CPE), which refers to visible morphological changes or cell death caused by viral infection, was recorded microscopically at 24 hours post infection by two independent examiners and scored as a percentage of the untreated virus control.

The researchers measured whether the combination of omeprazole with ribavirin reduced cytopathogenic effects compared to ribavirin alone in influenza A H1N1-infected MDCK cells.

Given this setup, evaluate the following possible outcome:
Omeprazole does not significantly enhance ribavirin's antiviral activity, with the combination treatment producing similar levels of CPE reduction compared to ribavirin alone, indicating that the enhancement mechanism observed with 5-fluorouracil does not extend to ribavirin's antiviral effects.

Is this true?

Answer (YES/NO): YES